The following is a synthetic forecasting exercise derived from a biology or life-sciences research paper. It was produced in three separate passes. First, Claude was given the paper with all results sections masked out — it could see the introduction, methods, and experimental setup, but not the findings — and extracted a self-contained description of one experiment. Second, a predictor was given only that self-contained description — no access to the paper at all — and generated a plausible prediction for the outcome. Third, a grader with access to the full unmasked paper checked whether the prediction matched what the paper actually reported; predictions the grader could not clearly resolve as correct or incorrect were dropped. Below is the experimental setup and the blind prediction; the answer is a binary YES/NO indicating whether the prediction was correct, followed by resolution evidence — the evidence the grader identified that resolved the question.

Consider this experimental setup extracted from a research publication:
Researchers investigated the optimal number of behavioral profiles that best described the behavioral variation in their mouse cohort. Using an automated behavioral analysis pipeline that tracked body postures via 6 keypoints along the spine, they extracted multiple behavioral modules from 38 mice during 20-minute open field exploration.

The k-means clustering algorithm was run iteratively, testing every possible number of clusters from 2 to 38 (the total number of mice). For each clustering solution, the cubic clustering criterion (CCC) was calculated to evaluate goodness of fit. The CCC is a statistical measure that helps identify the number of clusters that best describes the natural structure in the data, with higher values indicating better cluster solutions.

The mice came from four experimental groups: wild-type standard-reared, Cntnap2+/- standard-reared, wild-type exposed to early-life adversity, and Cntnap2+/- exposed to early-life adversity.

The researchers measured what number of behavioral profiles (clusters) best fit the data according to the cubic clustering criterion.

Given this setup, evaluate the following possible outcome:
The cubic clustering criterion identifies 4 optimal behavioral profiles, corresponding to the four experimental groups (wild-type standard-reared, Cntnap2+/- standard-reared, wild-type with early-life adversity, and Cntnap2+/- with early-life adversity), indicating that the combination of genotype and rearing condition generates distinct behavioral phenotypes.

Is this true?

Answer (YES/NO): NO